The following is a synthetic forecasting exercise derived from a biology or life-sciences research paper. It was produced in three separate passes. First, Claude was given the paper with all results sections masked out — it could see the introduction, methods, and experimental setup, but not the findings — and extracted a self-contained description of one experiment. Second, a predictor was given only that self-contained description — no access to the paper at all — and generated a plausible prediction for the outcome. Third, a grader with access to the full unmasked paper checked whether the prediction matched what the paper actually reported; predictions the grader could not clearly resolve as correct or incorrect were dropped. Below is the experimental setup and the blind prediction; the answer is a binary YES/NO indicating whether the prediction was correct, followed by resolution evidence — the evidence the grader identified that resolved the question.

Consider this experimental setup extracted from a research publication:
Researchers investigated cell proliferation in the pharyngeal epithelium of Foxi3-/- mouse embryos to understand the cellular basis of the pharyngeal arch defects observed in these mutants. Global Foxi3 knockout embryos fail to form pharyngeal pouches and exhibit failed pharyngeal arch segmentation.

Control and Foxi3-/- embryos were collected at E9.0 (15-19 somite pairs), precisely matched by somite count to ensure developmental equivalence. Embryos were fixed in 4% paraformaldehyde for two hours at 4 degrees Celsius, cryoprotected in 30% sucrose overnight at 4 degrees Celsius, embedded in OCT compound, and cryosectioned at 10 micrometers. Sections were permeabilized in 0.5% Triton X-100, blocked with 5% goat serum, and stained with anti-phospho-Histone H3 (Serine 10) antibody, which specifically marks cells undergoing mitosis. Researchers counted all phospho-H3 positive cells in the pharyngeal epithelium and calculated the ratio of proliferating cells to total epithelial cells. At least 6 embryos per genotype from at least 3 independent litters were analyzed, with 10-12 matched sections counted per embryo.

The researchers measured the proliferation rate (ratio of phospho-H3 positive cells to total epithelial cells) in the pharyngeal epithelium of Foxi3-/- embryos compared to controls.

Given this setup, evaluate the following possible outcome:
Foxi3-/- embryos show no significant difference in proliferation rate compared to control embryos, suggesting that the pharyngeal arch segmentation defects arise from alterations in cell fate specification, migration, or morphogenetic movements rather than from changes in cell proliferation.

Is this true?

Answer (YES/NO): NO